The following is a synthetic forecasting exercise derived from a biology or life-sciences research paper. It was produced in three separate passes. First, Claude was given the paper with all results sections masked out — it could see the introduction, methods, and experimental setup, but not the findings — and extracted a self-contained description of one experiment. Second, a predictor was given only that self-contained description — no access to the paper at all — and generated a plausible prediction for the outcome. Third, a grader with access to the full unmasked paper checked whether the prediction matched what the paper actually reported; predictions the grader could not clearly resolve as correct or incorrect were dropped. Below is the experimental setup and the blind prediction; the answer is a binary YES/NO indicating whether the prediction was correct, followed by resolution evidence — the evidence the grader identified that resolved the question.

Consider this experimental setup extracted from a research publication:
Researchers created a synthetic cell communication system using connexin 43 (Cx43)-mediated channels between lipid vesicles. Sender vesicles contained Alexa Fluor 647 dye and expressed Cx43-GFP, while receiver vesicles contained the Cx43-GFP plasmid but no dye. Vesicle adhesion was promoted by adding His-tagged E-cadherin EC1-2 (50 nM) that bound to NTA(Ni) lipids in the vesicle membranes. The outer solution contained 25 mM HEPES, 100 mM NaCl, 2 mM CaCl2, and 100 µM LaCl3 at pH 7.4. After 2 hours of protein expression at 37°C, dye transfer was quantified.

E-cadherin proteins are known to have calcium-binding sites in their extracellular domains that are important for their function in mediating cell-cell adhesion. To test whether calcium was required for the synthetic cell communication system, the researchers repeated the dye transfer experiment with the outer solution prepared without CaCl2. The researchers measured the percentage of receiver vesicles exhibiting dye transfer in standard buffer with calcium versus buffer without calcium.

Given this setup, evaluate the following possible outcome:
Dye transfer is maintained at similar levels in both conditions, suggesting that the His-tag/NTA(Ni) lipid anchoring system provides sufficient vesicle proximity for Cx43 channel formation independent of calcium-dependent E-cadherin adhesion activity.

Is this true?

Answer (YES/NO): NO